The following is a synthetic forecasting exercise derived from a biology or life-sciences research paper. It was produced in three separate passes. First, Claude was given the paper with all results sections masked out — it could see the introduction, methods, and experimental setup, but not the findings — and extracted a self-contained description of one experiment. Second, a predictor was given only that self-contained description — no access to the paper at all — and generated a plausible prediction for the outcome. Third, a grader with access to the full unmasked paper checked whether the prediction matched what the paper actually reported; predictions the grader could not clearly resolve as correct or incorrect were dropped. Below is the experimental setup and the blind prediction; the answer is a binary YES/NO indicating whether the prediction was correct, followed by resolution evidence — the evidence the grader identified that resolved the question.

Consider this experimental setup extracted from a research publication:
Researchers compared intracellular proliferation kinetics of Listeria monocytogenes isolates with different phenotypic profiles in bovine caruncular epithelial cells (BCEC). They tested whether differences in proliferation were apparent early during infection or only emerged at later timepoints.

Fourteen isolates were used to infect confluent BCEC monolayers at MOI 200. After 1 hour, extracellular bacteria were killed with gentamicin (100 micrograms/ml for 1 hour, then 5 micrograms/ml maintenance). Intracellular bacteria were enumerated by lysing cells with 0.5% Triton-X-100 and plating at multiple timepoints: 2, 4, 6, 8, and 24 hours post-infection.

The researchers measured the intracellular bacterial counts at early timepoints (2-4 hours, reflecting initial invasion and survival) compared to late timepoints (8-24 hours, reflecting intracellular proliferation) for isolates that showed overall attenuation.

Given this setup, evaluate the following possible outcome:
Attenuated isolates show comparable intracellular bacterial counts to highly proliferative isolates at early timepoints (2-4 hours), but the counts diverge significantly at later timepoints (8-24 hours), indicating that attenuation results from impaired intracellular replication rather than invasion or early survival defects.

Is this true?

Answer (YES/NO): YES